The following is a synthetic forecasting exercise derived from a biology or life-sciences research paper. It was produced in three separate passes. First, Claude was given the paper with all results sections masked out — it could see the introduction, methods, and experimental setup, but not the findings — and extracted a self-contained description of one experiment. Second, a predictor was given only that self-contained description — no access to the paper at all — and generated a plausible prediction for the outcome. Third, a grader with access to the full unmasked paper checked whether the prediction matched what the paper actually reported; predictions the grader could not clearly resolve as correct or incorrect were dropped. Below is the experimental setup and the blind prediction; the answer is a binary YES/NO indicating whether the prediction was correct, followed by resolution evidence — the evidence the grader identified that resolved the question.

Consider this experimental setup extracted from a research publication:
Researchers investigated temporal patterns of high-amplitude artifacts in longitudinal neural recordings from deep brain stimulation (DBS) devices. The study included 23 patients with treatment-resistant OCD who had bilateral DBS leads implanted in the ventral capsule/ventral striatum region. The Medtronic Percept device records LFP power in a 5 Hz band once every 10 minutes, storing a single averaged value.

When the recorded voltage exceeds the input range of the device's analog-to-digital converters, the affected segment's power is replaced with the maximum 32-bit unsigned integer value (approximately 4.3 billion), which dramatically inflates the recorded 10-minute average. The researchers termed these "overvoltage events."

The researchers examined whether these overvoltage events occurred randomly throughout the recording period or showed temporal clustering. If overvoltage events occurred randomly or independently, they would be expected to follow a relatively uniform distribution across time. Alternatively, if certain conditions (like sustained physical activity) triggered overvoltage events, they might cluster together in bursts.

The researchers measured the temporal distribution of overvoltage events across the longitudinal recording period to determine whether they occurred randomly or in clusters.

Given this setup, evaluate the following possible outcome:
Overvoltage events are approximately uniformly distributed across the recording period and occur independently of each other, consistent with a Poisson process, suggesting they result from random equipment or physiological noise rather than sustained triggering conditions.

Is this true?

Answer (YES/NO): NO